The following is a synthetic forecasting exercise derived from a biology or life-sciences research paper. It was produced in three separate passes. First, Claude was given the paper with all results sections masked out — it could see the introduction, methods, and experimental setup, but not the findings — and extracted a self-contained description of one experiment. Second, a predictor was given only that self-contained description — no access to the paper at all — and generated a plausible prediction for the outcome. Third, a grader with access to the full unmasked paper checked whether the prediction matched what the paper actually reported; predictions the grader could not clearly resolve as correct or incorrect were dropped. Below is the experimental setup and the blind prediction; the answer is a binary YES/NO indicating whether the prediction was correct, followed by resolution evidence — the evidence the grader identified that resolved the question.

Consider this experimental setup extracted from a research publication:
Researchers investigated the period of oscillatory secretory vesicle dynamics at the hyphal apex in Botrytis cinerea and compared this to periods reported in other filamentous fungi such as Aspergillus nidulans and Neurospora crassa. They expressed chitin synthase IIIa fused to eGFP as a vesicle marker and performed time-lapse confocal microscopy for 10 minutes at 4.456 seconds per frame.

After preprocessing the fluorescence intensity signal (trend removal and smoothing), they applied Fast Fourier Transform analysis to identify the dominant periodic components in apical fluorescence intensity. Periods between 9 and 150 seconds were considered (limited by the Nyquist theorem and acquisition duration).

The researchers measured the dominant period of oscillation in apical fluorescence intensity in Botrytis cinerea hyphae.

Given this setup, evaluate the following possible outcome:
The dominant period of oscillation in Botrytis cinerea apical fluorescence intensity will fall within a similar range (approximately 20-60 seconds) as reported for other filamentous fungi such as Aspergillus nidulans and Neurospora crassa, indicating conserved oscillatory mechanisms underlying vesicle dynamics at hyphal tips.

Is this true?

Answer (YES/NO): NO